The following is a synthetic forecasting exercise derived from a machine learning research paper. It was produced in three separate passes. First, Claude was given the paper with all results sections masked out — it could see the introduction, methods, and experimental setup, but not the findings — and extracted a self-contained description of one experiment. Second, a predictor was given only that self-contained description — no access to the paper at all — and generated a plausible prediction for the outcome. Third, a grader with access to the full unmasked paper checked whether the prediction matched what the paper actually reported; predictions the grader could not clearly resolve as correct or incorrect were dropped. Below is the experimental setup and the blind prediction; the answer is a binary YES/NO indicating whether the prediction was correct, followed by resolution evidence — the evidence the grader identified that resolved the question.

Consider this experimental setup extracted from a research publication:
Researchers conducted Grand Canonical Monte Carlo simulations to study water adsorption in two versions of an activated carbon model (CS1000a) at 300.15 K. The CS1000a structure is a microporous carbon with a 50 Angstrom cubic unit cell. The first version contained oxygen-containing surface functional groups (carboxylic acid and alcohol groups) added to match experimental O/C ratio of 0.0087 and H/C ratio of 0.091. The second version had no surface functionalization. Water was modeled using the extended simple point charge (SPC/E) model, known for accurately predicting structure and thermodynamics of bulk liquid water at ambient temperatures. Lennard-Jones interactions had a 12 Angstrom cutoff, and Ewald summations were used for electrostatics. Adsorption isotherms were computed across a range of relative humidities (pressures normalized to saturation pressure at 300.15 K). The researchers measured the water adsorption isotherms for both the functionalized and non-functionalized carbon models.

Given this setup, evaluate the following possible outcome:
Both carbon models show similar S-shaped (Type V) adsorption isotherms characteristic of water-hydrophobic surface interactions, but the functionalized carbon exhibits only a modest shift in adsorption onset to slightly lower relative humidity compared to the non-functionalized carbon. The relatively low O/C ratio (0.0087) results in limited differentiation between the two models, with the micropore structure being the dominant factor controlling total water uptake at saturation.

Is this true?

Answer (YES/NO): NO